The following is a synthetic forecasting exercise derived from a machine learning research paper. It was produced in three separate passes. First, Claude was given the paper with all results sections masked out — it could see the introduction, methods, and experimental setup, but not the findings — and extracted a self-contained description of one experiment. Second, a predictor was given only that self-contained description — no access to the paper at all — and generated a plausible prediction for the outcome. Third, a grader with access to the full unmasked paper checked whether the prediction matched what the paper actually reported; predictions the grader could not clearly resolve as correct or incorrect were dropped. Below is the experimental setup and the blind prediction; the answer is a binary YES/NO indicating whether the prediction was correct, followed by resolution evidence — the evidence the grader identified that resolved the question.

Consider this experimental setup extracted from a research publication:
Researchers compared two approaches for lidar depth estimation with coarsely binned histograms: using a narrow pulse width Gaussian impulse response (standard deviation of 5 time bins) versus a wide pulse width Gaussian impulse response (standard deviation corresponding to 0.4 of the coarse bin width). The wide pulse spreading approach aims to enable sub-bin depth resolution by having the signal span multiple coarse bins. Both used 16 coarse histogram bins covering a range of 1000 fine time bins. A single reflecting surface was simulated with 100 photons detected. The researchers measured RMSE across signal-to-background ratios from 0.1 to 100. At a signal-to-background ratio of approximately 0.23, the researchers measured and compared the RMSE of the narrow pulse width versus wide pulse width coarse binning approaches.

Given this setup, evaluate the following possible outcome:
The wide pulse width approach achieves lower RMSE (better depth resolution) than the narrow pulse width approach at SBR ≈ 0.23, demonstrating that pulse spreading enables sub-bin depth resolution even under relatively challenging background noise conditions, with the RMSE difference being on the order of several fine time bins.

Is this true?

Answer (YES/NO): NO